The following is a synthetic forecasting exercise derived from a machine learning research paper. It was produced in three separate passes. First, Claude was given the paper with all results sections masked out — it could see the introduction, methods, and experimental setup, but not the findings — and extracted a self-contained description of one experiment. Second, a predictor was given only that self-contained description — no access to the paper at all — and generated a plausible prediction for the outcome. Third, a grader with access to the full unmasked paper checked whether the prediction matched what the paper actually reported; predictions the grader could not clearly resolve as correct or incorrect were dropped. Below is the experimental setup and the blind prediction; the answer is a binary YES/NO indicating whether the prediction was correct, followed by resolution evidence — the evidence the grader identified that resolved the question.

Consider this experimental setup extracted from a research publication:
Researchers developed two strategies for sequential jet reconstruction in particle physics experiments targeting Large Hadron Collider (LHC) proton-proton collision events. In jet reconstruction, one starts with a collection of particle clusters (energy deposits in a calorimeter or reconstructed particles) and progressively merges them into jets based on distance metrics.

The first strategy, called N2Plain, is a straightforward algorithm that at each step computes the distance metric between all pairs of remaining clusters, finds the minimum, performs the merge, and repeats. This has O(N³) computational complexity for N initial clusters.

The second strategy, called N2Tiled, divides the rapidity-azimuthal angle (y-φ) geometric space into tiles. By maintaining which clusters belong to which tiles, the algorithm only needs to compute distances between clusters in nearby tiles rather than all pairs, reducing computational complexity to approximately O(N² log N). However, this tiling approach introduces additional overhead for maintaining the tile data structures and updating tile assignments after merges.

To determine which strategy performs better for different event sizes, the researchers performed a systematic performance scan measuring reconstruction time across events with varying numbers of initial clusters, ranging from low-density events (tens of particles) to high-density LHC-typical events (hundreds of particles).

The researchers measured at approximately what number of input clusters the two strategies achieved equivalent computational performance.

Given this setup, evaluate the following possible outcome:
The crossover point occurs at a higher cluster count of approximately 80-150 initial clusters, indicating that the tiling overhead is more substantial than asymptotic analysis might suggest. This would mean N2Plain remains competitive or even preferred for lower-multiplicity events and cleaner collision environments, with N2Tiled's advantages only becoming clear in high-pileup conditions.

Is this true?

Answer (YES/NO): YES